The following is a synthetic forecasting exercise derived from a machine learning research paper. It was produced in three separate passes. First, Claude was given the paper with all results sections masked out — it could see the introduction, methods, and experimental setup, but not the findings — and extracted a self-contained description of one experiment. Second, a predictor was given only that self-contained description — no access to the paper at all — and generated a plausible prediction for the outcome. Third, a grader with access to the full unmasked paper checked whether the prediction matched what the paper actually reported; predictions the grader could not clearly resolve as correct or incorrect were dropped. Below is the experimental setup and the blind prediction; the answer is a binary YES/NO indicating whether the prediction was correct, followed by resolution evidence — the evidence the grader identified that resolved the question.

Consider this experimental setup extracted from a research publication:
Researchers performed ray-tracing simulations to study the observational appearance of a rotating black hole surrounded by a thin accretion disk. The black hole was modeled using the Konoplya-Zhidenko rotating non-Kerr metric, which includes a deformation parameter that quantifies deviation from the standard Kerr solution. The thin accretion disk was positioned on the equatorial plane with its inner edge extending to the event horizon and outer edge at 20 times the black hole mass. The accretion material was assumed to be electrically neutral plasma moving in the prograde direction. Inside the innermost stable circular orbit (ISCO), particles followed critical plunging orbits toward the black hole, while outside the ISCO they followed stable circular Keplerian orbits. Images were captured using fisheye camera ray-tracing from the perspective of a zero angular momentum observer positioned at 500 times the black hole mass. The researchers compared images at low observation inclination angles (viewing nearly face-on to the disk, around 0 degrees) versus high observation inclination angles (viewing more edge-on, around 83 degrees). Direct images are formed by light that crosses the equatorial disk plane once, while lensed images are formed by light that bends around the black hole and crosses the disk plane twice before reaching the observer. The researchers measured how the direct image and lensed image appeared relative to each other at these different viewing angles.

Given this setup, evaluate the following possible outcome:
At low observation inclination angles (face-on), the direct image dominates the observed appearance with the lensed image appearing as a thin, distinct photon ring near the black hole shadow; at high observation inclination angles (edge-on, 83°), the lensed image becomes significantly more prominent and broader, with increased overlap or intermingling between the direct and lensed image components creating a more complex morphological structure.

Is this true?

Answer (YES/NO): NO